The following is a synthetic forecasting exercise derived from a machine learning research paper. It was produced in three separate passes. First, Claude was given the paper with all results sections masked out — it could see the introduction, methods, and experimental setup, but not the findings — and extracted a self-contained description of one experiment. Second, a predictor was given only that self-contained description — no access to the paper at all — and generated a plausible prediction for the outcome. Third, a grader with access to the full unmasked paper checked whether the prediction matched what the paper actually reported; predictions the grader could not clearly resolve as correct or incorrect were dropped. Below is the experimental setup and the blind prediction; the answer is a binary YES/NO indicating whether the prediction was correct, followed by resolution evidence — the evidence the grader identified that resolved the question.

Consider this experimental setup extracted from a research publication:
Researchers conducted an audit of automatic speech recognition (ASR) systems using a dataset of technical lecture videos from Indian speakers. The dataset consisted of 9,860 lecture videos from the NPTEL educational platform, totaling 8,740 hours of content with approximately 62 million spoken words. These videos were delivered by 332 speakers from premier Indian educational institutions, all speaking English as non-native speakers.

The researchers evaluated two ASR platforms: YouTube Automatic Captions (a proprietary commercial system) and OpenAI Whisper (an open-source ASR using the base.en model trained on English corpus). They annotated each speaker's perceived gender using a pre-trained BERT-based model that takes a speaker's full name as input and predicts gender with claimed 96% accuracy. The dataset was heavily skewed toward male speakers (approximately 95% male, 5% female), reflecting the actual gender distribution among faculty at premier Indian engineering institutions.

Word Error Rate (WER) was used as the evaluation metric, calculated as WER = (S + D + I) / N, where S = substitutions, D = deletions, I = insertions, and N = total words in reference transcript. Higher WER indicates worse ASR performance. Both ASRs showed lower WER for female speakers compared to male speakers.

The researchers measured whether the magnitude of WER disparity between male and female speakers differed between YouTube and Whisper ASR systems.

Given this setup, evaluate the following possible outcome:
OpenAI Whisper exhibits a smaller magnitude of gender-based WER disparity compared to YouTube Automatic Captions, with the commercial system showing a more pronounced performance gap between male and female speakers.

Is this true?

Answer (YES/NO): NO